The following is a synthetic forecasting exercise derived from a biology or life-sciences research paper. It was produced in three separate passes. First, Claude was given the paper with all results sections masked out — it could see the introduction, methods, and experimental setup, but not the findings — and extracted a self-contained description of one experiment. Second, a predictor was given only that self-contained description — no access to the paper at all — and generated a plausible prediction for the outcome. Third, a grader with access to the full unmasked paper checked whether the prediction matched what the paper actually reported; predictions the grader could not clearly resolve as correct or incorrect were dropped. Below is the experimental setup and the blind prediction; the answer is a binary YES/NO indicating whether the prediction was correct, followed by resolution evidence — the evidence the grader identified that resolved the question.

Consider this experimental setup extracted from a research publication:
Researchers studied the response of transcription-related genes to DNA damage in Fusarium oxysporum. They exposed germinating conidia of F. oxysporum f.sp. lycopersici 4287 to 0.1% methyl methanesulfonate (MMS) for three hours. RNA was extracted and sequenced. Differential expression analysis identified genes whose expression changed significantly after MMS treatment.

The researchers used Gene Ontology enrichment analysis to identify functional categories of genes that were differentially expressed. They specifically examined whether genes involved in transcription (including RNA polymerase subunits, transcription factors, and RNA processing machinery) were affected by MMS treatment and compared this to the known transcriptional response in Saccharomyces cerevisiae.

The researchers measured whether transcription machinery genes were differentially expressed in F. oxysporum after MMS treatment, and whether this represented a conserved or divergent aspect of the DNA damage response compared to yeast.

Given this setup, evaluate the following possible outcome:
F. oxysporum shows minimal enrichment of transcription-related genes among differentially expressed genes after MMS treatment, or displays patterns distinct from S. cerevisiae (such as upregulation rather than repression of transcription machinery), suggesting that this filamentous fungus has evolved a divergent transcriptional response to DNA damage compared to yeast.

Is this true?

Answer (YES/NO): YES